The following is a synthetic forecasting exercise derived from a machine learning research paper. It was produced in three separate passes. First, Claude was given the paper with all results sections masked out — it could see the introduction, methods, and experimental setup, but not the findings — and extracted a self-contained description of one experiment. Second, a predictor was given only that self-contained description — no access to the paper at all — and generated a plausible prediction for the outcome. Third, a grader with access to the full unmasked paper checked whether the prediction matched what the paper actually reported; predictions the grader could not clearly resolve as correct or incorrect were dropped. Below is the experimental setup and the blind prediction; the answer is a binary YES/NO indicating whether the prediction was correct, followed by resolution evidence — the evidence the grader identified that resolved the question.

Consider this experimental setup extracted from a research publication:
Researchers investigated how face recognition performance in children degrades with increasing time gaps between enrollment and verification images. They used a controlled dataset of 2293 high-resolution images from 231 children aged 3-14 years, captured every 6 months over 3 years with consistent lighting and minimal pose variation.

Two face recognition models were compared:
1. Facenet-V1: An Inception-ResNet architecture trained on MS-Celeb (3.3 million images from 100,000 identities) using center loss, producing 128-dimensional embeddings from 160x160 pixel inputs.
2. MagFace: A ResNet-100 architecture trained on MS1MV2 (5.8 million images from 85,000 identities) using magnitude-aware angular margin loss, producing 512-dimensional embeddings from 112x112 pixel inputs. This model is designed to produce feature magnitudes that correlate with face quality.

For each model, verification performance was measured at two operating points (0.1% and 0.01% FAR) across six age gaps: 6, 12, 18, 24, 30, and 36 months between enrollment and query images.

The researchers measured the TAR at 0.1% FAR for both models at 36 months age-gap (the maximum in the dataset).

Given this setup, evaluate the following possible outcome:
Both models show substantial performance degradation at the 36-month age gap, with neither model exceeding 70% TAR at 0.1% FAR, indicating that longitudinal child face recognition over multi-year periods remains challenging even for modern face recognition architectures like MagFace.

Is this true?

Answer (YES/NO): NO